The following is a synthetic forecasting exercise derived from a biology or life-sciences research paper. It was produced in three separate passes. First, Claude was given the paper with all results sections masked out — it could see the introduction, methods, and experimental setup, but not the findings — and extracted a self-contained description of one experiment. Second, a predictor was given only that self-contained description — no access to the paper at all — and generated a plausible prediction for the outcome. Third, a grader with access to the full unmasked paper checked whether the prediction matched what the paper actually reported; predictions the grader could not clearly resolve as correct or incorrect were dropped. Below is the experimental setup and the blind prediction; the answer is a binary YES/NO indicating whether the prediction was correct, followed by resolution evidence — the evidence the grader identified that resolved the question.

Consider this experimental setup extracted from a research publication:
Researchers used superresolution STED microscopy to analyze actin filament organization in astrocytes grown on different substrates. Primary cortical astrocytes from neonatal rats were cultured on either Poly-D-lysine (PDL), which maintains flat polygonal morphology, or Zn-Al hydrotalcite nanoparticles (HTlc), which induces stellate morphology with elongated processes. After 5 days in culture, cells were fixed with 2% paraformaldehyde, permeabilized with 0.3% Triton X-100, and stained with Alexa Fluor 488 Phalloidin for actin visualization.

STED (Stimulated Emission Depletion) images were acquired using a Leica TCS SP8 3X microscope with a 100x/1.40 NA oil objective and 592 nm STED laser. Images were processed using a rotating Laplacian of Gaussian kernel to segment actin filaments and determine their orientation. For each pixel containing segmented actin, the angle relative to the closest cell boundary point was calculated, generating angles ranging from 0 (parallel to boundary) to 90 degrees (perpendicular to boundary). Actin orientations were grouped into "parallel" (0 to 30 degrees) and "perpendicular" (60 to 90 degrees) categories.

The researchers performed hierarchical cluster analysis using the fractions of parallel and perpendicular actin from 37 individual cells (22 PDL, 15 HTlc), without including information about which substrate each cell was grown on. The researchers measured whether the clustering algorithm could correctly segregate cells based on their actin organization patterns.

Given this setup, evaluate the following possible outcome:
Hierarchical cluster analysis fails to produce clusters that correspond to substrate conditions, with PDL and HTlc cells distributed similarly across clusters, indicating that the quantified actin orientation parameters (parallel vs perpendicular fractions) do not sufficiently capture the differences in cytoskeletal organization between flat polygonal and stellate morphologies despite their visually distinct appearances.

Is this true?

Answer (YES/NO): NO